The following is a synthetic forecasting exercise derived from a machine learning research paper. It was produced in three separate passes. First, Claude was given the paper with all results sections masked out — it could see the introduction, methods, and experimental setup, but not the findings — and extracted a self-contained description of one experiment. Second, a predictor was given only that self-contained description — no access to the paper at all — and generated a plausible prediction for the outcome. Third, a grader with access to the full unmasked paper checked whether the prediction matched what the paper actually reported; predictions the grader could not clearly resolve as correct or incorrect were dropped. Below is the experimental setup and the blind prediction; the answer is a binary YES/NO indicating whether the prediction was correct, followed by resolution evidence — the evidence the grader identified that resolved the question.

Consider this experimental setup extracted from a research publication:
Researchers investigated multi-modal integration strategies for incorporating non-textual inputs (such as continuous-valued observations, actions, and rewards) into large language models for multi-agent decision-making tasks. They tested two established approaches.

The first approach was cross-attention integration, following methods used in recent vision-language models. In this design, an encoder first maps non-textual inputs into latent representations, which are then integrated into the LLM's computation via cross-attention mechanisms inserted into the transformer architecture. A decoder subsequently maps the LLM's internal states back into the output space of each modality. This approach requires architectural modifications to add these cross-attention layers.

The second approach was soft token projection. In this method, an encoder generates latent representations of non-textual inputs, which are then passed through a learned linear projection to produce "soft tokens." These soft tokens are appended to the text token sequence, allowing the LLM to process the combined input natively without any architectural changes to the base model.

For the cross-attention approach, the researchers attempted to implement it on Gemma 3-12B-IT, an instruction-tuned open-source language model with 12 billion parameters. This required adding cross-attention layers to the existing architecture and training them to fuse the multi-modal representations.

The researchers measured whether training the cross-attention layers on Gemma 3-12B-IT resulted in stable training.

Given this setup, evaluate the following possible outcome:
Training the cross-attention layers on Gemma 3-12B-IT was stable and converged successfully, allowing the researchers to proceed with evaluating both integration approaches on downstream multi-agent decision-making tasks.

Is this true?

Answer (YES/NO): NO